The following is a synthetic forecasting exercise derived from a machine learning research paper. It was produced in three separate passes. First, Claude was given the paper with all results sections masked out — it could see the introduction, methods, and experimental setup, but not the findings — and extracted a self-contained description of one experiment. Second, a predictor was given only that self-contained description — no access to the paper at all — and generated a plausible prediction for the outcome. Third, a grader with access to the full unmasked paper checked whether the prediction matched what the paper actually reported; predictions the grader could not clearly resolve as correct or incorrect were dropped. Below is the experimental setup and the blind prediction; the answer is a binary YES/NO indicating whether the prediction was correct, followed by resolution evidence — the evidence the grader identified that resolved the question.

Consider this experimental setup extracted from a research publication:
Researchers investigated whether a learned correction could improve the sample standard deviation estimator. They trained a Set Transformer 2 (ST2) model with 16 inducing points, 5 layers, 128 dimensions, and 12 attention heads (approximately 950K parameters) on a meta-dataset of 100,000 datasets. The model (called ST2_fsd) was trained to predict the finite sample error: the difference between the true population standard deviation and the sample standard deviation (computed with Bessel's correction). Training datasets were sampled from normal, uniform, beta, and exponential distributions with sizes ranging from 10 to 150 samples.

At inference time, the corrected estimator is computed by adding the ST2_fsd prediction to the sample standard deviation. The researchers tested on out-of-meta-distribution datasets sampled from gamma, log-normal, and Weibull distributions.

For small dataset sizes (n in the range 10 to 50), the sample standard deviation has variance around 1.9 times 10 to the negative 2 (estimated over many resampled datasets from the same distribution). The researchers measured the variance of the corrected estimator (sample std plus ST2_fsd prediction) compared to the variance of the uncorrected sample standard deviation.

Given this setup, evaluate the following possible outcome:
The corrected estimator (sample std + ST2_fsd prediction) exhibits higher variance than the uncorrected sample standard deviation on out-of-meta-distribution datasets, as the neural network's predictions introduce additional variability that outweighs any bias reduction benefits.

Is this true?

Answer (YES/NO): NO